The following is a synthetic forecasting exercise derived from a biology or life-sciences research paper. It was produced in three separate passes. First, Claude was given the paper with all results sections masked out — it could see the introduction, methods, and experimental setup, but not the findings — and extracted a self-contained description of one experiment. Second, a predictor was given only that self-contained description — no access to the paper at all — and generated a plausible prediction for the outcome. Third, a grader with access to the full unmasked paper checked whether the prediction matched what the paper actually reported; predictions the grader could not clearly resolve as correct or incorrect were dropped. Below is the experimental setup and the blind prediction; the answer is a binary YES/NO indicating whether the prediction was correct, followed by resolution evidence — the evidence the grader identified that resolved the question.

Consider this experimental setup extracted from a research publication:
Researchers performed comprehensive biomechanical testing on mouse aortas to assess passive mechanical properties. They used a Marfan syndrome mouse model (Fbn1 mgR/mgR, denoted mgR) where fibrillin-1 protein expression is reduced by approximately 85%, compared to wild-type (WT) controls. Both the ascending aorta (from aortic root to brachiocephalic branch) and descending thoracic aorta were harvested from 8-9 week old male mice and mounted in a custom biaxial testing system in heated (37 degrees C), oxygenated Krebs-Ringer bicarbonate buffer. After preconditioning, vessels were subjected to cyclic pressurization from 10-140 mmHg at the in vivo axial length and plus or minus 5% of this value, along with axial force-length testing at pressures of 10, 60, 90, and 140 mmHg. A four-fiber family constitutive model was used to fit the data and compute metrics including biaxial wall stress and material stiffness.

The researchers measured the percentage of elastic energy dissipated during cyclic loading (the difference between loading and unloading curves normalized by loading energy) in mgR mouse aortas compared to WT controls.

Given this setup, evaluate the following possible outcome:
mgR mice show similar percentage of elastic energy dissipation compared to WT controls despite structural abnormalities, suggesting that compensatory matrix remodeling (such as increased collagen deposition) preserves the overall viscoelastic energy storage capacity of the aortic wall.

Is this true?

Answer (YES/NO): NO